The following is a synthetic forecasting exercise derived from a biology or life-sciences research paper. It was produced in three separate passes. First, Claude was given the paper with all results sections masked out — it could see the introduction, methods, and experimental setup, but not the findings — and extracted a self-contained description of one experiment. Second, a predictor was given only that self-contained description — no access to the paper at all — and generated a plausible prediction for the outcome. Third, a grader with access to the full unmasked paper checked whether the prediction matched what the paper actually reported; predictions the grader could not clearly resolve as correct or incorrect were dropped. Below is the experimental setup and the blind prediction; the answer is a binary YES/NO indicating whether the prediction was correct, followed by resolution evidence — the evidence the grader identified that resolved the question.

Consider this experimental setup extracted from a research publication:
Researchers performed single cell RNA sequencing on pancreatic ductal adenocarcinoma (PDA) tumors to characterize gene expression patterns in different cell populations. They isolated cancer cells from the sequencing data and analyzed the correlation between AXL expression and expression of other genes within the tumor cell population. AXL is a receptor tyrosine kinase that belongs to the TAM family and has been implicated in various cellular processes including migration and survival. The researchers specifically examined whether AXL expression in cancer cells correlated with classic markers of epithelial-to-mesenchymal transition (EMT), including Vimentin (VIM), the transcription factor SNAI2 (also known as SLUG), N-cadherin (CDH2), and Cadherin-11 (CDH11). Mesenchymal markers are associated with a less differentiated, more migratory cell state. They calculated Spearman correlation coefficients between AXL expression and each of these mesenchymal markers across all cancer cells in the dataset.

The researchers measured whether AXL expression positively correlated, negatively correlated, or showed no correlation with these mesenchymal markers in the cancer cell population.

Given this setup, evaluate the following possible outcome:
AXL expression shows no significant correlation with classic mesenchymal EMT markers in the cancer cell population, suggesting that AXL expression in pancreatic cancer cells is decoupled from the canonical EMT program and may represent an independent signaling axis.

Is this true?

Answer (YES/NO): NO